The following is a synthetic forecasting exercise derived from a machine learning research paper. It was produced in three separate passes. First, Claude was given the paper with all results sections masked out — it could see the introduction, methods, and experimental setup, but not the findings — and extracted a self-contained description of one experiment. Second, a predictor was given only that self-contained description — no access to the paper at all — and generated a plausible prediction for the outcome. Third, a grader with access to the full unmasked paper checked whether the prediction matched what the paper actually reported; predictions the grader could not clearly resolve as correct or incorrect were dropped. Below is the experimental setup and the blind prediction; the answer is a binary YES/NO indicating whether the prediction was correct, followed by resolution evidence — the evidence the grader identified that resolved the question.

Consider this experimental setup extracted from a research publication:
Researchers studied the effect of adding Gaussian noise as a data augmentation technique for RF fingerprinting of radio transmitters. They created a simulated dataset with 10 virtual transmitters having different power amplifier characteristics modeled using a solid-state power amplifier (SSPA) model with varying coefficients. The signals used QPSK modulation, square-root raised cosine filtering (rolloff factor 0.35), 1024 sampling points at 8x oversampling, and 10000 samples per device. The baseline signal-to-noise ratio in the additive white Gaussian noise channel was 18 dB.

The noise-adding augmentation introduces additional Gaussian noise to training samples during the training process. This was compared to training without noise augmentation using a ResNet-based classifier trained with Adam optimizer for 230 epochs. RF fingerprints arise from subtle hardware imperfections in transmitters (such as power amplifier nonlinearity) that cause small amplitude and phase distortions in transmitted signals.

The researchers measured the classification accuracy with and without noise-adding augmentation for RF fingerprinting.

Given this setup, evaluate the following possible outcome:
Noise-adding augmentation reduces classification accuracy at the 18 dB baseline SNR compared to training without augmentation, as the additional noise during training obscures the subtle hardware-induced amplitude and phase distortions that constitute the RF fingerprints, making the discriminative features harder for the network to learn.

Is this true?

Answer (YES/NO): YES